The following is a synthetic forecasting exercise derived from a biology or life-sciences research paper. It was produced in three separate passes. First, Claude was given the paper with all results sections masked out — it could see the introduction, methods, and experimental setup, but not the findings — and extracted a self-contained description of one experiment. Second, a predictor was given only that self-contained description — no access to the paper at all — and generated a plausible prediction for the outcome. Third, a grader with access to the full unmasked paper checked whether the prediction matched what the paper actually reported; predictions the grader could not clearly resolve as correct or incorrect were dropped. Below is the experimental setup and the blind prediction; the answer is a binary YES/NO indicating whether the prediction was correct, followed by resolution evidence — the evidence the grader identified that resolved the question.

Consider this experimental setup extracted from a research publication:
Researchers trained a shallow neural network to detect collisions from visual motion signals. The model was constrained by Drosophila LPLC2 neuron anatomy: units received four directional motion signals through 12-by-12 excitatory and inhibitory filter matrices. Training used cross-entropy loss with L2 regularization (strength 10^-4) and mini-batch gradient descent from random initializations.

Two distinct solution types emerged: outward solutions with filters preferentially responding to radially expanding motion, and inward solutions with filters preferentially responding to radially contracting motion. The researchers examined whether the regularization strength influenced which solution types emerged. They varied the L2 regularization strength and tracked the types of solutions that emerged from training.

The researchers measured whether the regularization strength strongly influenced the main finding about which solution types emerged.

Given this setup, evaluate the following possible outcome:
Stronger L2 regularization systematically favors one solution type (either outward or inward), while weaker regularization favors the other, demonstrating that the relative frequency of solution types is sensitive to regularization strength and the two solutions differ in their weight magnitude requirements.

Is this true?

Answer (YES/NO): NO